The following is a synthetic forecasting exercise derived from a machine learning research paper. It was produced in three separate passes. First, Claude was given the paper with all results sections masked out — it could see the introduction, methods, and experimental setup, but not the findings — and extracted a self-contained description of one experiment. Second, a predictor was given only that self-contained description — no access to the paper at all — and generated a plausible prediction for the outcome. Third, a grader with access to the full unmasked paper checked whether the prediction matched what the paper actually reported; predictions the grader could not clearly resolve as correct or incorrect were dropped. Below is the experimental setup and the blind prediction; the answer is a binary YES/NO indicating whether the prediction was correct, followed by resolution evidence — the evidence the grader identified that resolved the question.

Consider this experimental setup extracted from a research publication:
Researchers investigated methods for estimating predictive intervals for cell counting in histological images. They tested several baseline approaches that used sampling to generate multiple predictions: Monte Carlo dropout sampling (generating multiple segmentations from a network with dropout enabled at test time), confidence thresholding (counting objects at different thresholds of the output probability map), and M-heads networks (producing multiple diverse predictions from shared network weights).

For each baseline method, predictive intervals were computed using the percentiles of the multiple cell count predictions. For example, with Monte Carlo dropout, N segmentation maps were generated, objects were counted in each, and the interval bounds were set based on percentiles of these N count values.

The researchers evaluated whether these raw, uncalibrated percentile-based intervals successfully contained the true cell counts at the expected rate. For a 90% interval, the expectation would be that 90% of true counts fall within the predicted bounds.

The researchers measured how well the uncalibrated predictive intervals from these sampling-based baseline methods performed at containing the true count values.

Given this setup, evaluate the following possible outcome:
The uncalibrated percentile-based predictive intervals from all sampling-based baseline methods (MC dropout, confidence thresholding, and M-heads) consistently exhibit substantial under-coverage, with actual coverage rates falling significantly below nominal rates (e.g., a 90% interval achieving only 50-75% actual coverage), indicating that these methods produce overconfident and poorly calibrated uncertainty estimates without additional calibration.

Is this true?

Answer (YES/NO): NO